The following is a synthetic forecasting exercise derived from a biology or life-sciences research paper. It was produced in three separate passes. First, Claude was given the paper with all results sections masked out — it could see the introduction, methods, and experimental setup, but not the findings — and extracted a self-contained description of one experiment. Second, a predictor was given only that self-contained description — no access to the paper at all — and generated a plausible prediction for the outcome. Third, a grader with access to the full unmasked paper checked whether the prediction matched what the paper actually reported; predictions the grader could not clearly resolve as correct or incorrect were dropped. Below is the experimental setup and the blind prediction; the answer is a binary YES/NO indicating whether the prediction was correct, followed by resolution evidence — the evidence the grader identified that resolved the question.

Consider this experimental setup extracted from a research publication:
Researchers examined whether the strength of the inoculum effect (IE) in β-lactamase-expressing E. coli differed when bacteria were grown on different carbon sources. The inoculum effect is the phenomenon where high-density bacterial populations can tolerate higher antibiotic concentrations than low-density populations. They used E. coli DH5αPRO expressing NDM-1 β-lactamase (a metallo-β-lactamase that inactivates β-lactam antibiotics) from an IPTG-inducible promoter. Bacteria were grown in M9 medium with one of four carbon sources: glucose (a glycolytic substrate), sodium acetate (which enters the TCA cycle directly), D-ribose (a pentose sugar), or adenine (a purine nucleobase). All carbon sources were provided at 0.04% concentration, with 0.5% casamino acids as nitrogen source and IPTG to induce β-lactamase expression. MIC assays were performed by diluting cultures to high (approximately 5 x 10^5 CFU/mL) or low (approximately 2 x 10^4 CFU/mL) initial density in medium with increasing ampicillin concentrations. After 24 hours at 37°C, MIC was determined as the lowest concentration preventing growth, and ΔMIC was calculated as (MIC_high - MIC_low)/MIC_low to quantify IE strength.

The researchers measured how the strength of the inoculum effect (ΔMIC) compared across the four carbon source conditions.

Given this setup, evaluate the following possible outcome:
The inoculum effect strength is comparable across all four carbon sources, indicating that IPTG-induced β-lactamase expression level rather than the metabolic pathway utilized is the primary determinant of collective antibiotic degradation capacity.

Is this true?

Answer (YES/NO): NO